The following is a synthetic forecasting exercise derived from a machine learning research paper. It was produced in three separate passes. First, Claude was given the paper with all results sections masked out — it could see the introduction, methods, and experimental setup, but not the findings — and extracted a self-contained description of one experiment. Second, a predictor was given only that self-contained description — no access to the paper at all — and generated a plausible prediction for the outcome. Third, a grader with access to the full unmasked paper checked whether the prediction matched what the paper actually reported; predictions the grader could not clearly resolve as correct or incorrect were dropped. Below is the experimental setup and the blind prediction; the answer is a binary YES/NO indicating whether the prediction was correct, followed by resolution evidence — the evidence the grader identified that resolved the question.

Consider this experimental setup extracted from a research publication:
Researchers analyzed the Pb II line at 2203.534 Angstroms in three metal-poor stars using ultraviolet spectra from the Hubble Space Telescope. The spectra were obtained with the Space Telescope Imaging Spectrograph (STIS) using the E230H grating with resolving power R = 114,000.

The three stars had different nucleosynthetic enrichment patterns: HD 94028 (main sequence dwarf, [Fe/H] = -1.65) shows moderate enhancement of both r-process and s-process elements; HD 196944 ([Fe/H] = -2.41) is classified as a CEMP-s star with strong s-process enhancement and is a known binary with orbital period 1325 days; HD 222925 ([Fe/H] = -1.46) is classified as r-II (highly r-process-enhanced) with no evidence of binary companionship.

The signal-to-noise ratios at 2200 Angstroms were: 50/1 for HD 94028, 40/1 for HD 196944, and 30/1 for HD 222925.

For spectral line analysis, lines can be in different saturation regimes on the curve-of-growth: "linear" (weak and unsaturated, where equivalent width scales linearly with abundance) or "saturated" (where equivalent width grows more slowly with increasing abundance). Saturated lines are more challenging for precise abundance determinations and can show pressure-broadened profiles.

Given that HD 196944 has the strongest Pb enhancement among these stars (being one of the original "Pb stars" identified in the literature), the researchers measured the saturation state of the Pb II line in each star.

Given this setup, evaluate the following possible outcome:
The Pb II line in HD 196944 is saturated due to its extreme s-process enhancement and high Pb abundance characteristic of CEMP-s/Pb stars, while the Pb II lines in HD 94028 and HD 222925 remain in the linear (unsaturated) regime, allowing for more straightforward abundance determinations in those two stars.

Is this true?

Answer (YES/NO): YES